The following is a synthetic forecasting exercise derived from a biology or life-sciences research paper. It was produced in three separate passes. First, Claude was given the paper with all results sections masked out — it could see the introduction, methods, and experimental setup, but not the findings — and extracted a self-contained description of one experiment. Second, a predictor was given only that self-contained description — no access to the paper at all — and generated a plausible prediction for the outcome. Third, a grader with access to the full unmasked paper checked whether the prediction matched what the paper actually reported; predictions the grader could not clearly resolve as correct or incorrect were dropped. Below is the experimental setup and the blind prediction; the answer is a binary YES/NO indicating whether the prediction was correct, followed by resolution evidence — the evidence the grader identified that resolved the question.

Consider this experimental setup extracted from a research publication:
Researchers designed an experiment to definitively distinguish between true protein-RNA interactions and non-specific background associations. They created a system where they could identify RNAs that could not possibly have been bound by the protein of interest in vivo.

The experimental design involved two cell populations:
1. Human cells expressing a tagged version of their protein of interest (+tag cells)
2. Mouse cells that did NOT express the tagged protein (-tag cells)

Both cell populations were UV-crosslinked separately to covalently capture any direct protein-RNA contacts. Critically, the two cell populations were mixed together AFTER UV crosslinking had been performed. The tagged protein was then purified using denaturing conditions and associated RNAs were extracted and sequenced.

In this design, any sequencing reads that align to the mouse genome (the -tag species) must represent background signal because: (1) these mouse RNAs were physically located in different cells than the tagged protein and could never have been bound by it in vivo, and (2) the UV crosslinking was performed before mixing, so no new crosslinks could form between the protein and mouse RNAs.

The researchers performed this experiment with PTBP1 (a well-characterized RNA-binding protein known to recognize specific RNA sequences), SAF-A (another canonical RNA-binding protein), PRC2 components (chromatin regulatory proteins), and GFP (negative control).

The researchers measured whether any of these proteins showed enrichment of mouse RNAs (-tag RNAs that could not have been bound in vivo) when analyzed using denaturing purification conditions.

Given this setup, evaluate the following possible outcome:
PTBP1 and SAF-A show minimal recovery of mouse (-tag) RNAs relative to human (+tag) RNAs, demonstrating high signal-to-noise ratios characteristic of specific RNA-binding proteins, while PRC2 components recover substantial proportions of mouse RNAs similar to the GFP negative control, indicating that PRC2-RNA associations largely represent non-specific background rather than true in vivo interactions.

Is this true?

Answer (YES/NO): NO